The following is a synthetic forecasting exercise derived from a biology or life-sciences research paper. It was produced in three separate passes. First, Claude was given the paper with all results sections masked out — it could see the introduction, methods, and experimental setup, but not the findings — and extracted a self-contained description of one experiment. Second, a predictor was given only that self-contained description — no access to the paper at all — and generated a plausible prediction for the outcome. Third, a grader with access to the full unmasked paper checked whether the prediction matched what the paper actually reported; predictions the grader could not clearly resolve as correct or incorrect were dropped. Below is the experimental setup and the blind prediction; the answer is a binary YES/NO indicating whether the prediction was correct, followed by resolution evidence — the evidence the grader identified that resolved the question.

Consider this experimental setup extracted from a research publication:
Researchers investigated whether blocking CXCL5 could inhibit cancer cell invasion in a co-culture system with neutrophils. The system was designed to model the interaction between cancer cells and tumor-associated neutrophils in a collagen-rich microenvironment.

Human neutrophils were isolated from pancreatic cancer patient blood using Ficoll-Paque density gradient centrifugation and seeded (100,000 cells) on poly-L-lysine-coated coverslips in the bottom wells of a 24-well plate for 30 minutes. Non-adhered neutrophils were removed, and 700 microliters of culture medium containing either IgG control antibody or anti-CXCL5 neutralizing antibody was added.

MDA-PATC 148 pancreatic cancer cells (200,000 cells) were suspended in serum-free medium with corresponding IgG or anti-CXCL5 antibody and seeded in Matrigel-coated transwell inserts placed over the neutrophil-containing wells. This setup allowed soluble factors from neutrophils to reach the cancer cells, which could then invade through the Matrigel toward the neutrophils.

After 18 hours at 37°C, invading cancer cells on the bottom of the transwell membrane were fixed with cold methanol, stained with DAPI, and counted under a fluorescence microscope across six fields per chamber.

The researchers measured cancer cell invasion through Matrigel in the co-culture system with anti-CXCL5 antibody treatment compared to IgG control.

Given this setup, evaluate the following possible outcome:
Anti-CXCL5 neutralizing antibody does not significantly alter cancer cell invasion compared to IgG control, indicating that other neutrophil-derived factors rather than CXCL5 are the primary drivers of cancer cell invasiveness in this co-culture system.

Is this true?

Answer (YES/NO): NO